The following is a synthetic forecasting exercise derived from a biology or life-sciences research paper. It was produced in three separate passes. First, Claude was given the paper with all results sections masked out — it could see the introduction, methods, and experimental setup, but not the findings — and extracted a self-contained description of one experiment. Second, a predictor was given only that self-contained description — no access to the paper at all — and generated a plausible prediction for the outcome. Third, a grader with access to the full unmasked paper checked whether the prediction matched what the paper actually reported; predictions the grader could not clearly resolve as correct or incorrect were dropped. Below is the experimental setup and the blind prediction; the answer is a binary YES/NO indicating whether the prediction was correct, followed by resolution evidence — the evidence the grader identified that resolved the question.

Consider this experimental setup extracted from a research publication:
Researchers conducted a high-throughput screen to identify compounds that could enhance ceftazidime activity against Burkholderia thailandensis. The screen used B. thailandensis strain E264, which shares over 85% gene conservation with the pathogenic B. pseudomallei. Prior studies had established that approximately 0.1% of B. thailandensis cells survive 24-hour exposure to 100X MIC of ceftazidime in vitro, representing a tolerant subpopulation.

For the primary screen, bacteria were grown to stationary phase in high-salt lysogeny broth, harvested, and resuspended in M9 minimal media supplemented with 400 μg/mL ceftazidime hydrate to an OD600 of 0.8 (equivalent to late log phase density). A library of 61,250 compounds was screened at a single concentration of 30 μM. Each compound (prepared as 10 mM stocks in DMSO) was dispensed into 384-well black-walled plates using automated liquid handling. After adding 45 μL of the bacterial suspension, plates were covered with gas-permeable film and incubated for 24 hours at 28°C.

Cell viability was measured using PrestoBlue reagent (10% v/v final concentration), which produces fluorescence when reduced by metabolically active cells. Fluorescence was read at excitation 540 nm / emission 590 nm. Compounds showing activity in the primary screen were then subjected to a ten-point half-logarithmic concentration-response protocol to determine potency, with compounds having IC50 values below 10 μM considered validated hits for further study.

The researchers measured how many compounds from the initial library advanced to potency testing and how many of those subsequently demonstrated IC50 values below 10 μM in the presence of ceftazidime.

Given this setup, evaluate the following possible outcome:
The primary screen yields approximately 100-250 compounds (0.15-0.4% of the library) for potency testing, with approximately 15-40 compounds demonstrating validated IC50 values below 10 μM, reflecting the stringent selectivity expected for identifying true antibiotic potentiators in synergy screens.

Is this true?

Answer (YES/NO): NO